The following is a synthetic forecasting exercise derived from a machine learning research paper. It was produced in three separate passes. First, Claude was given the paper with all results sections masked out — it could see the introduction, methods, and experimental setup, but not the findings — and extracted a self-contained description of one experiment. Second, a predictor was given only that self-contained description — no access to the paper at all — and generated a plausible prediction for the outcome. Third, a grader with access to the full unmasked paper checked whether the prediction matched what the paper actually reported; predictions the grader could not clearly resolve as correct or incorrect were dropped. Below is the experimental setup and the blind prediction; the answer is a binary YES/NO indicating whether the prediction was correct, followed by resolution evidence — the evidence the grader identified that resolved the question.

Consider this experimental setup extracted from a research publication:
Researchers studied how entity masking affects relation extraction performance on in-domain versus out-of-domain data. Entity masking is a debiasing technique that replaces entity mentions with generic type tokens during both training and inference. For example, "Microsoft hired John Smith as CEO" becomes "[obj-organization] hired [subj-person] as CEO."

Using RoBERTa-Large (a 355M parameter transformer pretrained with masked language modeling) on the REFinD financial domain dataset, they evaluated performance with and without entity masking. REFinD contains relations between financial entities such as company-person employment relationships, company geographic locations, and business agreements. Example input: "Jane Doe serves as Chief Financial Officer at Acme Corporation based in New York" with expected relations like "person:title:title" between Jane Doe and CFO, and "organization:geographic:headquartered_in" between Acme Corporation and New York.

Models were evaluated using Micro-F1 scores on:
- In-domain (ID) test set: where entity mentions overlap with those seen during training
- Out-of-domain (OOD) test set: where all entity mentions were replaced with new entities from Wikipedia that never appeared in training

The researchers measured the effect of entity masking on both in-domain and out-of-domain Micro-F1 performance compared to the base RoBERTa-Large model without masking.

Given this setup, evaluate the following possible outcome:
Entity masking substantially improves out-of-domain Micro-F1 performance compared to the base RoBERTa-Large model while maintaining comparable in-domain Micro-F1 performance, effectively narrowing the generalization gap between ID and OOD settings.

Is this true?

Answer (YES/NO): NO